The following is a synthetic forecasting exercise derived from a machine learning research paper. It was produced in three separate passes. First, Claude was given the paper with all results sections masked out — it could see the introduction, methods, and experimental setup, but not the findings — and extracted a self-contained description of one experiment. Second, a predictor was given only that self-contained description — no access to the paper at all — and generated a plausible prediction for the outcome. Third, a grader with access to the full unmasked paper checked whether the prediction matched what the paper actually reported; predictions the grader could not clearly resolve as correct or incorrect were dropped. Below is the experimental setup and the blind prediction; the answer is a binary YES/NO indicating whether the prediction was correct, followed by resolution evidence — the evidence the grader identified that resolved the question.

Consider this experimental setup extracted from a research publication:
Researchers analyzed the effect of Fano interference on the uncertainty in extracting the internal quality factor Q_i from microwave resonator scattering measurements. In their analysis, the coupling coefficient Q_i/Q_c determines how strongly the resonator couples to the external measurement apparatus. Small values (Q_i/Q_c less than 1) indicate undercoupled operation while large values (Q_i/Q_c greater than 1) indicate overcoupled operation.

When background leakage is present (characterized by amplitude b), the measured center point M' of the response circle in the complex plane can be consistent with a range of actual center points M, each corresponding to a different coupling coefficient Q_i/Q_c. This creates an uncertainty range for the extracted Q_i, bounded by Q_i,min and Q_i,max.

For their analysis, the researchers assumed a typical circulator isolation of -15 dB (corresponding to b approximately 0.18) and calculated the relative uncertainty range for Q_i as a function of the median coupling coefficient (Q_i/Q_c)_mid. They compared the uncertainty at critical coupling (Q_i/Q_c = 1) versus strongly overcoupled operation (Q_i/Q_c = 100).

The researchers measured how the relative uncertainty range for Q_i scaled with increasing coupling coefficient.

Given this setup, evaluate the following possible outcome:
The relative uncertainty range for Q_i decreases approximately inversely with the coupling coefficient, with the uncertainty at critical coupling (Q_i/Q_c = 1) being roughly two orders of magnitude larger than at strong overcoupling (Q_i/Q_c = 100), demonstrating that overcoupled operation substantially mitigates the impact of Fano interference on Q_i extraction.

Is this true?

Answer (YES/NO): NO